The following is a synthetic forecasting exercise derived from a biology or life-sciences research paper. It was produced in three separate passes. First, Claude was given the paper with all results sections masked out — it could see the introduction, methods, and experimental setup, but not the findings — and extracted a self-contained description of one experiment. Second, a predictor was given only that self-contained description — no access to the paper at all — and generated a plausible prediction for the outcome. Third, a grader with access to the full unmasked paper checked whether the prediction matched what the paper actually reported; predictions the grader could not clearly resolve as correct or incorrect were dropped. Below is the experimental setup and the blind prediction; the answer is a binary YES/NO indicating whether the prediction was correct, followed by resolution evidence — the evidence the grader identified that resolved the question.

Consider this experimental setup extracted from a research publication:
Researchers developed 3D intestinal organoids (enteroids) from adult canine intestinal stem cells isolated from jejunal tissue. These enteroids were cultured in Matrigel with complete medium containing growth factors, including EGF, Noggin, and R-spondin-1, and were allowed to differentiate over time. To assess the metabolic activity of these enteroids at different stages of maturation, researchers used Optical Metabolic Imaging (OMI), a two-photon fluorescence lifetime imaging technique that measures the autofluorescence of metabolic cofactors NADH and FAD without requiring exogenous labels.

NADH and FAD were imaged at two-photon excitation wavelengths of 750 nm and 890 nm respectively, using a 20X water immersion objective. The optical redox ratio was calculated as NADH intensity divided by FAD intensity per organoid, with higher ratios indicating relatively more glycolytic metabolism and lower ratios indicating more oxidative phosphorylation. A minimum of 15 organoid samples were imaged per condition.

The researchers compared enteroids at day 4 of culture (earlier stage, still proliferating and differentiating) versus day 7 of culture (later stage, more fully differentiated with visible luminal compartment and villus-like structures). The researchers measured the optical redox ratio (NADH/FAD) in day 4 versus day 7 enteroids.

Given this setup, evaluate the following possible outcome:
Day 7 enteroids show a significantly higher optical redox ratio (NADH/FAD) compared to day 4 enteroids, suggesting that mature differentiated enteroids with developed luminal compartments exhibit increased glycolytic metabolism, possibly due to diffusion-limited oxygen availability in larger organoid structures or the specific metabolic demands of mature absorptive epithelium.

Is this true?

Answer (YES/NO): YES